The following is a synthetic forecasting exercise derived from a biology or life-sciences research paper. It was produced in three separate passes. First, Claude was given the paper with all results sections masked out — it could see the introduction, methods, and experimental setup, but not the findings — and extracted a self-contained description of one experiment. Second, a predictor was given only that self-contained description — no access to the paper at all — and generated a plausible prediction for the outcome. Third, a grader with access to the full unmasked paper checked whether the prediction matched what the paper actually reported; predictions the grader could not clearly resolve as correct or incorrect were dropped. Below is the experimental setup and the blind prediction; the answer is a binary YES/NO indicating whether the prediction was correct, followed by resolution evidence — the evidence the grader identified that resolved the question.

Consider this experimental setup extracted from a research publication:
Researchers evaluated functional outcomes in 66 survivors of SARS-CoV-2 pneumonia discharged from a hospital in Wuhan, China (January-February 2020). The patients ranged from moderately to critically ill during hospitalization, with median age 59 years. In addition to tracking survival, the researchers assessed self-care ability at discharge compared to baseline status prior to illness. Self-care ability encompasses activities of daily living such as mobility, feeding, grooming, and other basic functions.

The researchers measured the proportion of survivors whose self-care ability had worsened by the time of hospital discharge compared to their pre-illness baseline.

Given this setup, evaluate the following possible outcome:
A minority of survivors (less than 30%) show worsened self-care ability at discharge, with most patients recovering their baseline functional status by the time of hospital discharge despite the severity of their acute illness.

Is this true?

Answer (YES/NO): NO